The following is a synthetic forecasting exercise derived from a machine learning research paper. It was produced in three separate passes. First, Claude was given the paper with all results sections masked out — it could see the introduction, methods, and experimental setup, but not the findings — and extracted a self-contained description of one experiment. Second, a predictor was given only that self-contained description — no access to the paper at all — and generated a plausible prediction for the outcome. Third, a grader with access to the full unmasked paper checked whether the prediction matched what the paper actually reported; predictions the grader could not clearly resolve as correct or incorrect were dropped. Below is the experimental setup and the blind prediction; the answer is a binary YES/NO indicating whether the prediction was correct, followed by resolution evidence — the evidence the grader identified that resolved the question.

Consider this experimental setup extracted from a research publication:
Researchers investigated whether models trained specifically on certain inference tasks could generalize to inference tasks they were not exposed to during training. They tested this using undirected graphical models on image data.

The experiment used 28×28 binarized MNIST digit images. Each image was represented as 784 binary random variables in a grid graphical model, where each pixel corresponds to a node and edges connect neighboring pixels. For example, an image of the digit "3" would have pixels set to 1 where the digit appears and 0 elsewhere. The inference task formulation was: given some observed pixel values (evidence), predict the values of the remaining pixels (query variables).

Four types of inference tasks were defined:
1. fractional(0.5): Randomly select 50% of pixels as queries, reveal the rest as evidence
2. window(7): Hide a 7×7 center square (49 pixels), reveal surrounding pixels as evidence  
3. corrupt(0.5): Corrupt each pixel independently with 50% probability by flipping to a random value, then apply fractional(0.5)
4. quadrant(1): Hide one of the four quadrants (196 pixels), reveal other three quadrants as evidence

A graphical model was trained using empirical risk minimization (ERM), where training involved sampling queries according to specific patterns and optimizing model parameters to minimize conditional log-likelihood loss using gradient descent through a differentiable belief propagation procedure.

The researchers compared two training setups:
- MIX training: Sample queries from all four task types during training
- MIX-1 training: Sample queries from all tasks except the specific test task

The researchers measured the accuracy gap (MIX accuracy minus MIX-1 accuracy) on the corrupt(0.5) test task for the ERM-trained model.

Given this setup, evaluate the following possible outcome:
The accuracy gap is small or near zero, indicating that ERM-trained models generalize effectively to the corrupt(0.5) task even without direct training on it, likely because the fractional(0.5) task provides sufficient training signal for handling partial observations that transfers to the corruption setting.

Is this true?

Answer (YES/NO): NO